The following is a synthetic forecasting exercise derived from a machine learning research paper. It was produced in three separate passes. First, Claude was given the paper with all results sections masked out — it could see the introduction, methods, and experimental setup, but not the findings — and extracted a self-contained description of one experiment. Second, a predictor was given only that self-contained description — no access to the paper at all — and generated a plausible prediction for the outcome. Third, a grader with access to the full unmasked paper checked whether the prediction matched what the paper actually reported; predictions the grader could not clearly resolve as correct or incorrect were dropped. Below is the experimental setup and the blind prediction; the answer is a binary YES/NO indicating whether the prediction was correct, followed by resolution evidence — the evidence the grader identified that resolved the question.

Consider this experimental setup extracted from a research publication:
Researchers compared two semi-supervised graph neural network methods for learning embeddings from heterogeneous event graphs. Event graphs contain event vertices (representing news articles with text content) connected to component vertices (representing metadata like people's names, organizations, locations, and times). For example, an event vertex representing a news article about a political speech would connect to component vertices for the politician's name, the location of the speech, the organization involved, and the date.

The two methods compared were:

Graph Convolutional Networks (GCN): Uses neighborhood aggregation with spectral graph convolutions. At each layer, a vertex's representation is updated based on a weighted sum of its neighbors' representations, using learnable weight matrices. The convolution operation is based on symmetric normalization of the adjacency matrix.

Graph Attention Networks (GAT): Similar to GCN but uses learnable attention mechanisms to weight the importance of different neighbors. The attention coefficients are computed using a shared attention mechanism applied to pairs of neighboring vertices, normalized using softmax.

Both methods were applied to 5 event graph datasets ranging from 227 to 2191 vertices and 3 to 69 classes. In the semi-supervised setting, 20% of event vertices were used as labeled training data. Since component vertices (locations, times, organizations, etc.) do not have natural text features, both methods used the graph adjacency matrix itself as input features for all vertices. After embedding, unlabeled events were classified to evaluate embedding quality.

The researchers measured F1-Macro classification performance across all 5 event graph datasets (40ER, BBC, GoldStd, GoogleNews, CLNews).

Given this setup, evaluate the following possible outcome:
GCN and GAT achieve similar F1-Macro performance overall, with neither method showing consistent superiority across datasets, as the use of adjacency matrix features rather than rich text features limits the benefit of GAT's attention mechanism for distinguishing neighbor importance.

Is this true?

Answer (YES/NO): NO